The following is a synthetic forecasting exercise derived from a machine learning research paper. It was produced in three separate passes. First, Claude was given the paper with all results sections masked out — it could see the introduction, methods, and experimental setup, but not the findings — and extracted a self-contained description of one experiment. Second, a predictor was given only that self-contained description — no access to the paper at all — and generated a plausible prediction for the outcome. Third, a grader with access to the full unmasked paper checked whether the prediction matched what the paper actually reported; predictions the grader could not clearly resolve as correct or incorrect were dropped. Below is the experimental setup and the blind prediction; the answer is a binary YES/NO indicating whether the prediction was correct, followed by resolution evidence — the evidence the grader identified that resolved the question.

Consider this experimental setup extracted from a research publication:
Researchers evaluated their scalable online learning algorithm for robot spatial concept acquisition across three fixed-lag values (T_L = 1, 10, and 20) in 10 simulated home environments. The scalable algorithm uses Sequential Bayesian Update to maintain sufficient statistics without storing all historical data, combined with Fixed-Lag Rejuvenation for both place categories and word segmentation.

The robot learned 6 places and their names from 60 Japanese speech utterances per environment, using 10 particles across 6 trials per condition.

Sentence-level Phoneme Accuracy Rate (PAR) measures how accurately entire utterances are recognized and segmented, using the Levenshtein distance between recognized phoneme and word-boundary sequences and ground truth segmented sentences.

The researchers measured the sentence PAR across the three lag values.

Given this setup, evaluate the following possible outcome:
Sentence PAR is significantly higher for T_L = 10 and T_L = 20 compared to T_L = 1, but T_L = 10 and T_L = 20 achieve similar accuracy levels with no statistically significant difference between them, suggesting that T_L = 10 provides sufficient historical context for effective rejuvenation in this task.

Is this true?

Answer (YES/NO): NO